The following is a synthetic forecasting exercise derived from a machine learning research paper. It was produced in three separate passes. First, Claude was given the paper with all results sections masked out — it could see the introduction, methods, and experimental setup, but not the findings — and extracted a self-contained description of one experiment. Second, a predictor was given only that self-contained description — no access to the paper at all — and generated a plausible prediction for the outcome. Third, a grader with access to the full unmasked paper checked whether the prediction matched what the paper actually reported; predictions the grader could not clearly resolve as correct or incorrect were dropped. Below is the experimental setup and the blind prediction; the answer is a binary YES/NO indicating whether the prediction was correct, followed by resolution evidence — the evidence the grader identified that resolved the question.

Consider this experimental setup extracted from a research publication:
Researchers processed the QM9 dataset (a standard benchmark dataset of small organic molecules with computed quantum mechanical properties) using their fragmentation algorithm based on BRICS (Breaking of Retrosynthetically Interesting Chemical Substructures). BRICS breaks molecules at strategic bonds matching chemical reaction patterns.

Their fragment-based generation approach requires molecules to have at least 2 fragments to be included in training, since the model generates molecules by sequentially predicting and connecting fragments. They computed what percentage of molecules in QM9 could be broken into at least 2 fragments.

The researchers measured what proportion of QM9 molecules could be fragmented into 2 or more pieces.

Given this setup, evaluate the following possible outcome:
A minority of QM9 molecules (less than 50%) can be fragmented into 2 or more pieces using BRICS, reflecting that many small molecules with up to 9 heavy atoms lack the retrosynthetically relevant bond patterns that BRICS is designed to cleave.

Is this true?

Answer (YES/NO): YES